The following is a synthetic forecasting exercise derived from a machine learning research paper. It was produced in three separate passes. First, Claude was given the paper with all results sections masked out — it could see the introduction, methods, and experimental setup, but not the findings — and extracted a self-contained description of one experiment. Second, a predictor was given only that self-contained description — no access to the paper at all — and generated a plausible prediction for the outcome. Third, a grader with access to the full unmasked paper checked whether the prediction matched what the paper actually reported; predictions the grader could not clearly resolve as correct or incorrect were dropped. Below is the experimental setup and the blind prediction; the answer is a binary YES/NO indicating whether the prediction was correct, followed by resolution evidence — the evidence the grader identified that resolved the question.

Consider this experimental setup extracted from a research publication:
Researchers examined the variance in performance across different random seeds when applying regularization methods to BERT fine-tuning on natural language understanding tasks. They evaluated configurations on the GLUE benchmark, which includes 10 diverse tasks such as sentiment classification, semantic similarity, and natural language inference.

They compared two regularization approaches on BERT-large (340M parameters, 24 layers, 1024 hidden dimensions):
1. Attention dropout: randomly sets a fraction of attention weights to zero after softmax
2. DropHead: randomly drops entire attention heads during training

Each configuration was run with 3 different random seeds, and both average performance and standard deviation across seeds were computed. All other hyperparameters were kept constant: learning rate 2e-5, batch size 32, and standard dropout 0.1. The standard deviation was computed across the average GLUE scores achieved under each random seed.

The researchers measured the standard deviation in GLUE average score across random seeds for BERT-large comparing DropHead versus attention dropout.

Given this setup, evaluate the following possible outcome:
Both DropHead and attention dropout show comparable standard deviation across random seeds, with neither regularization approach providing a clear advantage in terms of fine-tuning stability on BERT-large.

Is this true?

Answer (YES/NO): NO